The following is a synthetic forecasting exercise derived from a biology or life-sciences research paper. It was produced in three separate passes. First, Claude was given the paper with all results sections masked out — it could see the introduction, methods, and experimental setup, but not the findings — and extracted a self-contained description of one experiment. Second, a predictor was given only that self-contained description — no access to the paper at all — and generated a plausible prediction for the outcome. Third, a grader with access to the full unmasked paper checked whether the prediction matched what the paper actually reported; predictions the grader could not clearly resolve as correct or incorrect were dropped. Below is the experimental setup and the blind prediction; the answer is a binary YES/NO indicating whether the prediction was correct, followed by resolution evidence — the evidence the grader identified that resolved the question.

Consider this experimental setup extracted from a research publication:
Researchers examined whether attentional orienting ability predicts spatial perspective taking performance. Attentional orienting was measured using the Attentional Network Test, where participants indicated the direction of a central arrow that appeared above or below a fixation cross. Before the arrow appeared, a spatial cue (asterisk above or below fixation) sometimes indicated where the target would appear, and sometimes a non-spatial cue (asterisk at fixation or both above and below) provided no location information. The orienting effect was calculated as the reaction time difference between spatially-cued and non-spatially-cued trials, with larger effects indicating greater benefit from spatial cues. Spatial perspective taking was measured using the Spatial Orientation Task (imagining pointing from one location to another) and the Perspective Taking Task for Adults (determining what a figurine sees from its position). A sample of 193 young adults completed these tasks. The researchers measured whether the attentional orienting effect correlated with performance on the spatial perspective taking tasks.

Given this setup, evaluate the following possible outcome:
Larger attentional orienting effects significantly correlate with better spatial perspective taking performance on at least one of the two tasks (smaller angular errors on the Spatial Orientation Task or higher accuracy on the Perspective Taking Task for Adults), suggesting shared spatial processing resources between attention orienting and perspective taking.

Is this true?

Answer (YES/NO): NO